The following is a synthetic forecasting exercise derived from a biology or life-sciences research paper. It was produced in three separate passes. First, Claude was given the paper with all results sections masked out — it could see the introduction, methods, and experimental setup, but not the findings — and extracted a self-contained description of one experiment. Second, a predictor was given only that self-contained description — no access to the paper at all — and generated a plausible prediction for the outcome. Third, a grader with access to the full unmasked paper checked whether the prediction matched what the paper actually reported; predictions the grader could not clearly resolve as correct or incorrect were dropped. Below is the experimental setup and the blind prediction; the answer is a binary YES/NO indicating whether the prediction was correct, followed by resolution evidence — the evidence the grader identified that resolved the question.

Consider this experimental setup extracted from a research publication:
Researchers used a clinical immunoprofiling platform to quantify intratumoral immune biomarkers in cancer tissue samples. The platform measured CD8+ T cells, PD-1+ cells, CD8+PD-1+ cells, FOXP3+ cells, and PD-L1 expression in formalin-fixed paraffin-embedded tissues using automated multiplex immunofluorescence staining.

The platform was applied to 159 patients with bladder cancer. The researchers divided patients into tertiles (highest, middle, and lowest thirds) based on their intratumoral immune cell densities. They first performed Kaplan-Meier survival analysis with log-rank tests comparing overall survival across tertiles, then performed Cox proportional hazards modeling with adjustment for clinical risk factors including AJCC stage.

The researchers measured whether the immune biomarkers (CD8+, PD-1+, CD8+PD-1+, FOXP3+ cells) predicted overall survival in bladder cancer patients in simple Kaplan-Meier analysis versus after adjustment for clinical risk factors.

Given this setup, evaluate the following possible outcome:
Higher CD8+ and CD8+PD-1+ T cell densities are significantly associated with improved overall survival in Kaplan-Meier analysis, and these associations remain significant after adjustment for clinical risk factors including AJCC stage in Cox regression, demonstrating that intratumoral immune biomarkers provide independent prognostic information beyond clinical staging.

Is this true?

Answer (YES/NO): NO